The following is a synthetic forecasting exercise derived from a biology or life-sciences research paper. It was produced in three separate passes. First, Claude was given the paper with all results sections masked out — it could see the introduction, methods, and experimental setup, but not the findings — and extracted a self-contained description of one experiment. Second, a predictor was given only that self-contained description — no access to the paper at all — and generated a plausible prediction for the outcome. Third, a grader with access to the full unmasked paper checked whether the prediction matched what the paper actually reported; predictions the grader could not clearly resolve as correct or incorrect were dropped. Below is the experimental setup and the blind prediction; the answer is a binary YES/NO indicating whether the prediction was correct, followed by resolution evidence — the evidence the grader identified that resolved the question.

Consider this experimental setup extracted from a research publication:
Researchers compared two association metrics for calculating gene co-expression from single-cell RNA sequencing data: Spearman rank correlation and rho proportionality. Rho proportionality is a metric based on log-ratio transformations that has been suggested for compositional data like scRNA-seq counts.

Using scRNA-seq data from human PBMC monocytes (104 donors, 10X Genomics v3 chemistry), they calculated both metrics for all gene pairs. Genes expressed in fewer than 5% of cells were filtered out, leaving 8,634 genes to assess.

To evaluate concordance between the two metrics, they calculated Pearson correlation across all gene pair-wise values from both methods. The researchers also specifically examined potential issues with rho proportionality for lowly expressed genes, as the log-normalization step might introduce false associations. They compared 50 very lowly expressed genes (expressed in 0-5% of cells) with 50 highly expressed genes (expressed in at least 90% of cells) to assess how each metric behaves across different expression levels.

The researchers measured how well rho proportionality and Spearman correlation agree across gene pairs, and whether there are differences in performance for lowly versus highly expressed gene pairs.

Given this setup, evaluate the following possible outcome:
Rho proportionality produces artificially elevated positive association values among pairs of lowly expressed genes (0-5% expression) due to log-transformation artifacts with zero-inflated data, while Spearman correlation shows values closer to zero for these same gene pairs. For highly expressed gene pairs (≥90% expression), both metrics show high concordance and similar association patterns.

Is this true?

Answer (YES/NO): YES